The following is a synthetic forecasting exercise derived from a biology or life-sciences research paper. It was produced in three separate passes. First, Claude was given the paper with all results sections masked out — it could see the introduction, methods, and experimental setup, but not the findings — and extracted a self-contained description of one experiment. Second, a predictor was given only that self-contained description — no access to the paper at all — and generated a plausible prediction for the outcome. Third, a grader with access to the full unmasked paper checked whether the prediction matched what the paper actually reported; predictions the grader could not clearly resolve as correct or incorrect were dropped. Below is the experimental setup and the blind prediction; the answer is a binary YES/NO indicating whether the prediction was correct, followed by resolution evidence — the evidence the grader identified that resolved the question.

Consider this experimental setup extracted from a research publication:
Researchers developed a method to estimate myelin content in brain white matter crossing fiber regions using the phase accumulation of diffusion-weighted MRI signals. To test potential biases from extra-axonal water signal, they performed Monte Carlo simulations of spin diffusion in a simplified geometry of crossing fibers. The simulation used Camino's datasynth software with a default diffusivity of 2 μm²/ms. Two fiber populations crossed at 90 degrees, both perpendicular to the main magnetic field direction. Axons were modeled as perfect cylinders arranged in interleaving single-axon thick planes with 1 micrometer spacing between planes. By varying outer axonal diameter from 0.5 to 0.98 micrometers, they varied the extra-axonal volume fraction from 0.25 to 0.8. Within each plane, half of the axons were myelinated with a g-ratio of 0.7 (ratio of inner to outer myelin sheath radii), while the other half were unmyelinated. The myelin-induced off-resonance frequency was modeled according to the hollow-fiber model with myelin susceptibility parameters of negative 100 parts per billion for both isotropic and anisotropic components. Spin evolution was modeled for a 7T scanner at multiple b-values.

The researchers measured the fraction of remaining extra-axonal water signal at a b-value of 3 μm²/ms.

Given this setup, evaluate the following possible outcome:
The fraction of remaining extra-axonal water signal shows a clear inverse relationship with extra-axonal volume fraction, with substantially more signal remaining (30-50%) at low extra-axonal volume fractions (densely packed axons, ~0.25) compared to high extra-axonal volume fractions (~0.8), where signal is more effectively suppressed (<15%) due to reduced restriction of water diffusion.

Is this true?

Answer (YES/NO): NO